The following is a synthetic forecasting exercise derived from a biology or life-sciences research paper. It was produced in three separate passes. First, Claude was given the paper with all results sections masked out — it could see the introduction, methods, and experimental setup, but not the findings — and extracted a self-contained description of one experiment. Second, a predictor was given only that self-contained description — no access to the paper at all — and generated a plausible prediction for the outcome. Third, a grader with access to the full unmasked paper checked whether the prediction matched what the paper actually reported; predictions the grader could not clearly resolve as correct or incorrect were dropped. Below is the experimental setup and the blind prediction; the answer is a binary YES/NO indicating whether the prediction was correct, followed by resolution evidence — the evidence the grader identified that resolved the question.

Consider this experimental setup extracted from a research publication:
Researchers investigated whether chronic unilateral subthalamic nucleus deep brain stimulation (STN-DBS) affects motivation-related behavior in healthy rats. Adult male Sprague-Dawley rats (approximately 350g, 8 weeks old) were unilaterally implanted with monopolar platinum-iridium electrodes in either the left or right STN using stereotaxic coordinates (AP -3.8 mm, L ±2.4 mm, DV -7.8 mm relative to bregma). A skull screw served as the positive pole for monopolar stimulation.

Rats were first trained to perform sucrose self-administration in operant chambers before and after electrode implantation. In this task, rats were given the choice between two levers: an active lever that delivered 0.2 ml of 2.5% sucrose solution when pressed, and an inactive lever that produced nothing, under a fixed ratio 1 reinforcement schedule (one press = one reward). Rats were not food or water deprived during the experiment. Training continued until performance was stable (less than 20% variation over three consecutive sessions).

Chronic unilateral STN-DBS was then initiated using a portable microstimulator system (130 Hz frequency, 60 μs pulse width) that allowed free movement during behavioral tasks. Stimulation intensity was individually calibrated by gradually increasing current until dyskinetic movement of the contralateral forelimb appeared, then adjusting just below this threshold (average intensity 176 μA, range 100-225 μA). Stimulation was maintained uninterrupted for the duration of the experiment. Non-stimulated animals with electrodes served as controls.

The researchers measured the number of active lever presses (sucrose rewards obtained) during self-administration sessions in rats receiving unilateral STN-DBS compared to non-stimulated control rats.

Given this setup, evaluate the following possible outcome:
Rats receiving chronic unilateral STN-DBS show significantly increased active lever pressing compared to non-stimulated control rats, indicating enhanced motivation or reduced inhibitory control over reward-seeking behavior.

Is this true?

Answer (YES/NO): NO